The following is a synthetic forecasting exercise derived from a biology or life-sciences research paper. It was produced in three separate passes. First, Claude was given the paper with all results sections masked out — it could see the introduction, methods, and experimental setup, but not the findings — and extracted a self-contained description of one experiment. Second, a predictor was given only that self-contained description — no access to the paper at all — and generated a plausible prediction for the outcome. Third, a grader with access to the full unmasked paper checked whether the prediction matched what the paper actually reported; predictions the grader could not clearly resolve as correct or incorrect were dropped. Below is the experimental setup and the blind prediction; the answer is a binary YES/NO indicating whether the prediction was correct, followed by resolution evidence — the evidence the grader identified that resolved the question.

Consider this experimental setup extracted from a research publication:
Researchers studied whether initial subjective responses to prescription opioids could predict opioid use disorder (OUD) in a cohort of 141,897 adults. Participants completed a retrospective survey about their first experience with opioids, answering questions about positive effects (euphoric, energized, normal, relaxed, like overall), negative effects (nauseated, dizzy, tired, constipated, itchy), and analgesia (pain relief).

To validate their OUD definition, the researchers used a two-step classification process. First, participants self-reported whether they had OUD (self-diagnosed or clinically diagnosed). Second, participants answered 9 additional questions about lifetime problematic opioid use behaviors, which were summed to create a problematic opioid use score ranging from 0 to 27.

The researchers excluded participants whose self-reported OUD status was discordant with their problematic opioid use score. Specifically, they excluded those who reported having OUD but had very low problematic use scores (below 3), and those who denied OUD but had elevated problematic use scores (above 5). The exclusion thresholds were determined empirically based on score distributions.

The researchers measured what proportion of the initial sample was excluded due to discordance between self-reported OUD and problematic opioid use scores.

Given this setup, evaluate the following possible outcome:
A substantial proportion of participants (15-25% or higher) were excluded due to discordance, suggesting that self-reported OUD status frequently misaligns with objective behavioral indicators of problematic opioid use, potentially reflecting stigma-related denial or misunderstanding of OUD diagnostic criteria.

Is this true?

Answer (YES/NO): NO